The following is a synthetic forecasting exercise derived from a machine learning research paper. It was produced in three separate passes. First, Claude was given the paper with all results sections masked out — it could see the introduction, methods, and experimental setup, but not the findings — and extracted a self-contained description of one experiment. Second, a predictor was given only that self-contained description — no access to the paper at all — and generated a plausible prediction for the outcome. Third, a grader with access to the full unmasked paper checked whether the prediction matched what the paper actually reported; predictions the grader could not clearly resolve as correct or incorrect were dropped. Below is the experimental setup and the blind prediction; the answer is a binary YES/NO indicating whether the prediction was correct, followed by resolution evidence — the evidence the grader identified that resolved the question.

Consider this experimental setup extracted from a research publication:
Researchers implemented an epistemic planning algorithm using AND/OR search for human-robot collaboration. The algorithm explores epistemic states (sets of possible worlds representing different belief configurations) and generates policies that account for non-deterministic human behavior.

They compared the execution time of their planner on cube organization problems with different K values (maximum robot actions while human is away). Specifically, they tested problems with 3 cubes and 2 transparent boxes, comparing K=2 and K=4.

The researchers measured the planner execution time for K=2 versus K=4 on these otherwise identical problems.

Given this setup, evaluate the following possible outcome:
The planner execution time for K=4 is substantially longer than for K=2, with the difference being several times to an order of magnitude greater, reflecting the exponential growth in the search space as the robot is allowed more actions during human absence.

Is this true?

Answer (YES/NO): YES